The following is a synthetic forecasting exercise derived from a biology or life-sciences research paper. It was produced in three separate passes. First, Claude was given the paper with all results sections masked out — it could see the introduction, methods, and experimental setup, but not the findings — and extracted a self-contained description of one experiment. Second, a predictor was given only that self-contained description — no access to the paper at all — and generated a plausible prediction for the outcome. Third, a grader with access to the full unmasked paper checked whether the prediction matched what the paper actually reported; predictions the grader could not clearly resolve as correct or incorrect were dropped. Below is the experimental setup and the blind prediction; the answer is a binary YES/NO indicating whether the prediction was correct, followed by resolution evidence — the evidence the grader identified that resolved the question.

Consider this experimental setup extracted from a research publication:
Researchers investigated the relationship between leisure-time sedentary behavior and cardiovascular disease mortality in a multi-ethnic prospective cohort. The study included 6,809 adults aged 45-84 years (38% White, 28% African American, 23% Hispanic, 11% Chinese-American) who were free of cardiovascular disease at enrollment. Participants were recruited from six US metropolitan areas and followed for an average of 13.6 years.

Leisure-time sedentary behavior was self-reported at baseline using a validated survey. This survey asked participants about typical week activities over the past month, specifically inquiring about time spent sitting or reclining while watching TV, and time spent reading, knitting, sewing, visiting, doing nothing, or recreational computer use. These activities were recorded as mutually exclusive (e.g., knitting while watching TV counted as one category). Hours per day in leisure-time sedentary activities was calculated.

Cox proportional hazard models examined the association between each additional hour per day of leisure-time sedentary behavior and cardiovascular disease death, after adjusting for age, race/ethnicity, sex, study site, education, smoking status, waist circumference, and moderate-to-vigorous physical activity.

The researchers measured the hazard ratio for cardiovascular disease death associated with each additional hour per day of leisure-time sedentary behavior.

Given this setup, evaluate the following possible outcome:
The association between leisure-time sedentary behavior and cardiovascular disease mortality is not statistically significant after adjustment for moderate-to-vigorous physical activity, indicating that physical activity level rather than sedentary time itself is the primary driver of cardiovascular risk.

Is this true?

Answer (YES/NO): NO